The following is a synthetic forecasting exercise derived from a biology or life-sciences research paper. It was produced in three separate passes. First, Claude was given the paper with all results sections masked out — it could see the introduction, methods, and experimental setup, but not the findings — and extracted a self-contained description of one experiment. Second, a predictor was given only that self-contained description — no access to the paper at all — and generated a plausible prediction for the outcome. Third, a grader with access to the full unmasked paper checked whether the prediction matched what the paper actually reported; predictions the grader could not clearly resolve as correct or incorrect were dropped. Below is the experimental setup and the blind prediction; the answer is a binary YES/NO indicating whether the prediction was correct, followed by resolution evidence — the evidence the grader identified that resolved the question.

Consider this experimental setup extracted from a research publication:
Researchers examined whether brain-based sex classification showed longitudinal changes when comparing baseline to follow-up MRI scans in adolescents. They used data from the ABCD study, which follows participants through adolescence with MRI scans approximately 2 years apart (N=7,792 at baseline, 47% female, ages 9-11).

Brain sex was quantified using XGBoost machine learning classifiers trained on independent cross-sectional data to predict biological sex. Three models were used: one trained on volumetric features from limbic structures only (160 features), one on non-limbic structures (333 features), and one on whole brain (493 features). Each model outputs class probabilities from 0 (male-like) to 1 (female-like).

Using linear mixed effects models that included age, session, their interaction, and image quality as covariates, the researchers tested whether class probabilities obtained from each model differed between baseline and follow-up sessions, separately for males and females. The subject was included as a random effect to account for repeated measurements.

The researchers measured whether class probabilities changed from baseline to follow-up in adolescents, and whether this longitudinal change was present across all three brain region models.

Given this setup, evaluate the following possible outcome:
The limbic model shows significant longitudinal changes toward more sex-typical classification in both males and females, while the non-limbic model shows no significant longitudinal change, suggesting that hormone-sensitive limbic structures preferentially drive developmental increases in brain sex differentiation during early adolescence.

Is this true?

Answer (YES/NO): NO